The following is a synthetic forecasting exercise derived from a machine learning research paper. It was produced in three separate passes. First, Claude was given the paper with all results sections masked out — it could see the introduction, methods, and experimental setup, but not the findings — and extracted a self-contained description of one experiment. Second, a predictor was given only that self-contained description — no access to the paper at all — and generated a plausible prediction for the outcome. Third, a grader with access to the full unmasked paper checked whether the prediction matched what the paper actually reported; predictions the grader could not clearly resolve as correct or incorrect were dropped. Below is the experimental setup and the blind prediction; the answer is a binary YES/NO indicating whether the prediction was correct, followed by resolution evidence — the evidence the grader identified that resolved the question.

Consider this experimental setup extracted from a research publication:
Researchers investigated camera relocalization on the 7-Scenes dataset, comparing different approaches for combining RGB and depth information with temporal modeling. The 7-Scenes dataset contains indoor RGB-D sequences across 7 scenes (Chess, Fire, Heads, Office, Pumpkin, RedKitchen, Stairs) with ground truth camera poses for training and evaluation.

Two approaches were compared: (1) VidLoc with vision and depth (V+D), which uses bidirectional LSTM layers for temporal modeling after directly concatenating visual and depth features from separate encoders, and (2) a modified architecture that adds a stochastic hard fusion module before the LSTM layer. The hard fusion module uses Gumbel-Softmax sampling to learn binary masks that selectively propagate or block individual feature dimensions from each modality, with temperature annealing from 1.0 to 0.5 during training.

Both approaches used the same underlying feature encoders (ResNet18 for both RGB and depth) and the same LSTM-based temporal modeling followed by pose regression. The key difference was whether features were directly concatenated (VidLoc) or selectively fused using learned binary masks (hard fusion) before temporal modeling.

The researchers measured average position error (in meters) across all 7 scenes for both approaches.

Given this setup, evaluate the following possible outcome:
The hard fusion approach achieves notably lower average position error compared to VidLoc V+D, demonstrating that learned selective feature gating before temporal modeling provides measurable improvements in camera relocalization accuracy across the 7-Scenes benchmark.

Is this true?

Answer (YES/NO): NO